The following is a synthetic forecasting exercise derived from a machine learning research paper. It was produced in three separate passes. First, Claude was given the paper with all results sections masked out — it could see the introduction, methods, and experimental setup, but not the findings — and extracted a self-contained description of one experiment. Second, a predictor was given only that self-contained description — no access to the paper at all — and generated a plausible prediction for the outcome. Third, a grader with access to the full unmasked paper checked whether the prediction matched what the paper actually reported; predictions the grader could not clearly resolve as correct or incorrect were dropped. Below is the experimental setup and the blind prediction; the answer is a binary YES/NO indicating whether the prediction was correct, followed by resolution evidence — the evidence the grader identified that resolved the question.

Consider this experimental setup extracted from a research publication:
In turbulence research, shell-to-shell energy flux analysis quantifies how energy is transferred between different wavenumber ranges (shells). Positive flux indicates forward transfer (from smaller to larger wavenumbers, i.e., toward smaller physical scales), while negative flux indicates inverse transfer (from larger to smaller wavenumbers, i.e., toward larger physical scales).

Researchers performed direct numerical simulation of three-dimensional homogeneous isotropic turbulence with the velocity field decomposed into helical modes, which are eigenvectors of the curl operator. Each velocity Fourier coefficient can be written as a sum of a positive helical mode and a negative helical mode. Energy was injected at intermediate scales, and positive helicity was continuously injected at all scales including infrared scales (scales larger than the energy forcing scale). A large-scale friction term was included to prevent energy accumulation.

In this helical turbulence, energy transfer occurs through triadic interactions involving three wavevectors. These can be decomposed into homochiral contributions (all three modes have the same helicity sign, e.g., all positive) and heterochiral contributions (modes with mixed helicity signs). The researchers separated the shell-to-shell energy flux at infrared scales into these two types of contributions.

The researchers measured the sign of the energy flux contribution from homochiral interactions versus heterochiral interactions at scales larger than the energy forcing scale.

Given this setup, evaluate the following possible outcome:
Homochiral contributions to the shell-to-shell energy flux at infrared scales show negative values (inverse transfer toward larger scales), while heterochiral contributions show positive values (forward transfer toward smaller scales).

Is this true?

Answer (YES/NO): YES